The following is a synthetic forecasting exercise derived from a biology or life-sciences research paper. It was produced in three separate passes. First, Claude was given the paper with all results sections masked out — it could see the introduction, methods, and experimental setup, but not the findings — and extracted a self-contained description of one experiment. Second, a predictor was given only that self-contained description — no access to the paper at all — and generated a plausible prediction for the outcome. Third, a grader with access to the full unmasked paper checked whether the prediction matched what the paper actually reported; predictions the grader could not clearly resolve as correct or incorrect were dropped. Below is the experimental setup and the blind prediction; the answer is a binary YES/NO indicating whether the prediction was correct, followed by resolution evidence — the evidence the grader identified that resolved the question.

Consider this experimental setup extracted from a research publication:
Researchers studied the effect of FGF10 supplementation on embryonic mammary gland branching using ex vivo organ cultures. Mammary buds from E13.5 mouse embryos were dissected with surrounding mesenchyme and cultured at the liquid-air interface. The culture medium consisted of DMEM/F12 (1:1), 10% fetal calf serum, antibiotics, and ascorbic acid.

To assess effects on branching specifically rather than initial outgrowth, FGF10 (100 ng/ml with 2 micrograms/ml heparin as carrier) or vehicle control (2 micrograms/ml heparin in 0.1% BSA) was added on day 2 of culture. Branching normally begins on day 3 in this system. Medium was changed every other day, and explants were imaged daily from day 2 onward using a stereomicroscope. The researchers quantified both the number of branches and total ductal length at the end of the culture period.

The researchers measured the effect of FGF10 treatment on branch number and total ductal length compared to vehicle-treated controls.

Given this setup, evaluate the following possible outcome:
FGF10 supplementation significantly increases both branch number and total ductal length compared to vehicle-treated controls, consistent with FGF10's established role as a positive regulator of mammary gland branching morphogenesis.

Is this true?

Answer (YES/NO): YES